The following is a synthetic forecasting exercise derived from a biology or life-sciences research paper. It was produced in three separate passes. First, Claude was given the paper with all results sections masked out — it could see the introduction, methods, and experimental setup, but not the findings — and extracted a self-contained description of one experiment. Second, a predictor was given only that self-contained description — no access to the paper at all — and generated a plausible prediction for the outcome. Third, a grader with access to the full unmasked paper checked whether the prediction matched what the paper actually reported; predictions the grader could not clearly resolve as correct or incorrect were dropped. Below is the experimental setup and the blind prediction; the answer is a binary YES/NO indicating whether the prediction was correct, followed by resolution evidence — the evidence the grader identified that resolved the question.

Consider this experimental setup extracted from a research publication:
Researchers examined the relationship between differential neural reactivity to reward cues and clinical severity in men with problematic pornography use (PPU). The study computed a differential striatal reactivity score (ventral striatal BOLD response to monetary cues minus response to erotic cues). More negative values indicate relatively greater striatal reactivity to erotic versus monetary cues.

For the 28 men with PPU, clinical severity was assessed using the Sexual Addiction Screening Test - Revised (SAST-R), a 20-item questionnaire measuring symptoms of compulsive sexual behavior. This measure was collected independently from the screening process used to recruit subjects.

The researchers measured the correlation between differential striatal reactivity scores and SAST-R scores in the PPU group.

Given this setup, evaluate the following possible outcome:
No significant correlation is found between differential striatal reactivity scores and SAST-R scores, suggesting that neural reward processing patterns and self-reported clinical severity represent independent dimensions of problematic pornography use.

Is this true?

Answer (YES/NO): NO